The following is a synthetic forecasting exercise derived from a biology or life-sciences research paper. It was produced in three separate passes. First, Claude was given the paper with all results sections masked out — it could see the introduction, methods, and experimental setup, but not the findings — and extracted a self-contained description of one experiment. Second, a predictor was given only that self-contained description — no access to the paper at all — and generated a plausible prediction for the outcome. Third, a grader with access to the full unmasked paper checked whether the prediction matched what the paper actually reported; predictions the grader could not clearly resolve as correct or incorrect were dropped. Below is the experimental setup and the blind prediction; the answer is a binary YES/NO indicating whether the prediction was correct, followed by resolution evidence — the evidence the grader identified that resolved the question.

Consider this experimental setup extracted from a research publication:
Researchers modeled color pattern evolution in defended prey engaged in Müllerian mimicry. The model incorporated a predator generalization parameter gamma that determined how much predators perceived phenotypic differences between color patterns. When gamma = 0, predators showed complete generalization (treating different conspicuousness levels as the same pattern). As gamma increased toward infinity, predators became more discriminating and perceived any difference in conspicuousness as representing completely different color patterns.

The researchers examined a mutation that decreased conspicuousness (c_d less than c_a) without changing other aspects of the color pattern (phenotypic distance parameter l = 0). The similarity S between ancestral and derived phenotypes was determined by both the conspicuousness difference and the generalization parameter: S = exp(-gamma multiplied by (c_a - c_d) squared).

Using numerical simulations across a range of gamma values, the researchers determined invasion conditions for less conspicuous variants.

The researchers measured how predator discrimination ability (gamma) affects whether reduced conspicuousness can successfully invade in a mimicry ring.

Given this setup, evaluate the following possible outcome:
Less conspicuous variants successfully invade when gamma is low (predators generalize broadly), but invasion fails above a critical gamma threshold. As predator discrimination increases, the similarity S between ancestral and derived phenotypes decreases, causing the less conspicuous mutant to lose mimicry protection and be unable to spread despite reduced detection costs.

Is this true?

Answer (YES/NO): NO